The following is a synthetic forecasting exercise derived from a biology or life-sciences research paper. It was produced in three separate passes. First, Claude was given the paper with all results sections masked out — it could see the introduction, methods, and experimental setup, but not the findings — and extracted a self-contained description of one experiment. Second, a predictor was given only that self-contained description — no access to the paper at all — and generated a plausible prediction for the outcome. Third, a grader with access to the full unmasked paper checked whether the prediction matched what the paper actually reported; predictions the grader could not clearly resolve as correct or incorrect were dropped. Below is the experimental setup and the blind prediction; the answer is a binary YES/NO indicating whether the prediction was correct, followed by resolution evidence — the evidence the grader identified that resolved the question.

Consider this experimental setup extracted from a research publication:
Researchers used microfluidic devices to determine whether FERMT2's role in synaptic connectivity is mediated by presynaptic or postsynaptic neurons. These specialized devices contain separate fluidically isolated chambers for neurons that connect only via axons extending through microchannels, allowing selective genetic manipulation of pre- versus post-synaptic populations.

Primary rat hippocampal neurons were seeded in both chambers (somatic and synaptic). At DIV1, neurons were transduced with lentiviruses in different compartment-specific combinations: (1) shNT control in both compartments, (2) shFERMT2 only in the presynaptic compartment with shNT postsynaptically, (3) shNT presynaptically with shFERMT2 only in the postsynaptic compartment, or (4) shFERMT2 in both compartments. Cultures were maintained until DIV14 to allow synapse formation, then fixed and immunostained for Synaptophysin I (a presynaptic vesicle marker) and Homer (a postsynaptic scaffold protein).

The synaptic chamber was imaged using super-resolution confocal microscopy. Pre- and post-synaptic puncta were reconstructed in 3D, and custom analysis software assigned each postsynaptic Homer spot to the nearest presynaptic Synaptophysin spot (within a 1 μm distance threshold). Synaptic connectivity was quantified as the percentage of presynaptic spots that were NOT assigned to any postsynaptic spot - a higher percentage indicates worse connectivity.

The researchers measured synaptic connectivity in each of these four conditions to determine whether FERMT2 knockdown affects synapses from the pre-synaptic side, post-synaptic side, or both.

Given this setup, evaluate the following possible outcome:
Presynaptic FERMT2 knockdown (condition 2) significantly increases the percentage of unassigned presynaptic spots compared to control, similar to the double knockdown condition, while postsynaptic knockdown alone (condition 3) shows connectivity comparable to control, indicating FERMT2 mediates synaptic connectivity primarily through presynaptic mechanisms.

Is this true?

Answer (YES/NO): YES